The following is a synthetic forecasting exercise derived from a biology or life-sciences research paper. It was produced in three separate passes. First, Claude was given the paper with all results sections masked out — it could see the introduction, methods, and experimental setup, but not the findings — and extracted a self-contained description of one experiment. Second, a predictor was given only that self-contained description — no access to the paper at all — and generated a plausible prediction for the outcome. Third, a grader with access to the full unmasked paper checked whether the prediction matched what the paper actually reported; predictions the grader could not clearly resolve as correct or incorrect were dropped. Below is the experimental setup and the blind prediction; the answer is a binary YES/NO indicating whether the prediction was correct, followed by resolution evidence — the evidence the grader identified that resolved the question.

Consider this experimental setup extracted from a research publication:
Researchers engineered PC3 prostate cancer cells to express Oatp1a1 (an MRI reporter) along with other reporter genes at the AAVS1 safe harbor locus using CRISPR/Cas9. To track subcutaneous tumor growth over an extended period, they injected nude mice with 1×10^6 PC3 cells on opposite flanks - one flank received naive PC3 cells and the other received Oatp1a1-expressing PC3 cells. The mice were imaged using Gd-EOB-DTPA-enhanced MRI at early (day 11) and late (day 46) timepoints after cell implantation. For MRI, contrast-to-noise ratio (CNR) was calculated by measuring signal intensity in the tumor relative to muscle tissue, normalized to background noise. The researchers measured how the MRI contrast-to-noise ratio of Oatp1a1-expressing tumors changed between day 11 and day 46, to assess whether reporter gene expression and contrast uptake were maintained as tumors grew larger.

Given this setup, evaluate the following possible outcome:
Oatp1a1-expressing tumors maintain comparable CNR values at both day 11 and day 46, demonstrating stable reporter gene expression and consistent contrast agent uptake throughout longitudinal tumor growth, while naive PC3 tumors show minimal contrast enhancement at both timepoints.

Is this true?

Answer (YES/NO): NO